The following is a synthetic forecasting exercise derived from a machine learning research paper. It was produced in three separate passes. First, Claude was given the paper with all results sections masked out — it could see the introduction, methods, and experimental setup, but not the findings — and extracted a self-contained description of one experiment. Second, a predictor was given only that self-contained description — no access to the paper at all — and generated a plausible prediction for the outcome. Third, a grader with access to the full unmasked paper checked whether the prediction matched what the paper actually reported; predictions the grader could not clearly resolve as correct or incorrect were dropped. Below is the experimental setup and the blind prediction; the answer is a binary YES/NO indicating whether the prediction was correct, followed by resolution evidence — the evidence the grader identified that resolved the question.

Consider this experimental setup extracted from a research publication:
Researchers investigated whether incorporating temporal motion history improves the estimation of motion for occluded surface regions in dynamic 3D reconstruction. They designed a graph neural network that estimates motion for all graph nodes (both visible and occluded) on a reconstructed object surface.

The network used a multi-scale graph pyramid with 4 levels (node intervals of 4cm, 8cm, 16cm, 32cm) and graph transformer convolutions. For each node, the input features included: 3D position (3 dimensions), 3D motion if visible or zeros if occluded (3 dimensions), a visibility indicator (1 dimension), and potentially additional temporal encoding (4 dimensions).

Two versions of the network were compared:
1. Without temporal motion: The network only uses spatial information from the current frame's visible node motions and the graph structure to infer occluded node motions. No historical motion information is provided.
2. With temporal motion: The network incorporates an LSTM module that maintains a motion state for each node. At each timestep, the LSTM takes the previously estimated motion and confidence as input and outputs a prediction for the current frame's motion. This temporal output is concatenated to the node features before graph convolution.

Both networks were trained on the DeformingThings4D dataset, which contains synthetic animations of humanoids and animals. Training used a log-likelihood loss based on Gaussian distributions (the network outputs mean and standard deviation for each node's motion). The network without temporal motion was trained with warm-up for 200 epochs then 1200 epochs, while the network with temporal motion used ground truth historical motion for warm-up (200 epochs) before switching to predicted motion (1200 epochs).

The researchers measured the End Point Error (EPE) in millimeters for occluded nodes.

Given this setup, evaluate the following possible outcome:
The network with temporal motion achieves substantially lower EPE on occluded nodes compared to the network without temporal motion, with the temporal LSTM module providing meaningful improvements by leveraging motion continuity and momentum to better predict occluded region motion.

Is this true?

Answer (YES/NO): NO